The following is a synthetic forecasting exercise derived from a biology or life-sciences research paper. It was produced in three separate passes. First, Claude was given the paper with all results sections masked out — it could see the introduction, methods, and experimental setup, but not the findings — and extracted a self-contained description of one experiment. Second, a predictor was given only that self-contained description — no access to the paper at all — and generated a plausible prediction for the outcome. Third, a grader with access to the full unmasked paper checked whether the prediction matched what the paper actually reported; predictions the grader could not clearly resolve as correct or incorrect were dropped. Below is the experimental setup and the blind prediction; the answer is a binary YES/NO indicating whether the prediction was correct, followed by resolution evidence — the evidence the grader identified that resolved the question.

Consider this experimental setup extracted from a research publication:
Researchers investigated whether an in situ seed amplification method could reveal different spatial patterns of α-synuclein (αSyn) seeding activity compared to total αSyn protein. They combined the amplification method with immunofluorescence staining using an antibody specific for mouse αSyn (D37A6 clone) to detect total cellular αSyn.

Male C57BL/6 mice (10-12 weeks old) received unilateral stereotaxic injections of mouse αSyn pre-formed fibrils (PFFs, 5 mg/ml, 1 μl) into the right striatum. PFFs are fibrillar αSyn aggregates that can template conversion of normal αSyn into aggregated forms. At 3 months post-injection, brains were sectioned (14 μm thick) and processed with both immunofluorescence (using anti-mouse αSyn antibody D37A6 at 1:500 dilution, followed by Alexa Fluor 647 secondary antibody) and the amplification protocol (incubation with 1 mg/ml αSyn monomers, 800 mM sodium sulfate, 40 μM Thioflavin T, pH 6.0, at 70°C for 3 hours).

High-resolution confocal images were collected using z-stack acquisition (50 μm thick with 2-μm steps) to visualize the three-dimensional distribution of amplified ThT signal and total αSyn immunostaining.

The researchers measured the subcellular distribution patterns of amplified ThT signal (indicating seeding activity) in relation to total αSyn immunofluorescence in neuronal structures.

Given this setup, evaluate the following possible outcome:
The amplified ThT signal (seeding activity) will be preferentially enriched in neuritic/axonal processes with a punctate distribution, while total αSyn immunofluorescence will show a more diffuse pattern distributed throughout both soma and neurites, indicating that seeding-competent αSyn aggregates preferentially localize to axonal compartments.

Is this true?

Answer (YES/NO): NO